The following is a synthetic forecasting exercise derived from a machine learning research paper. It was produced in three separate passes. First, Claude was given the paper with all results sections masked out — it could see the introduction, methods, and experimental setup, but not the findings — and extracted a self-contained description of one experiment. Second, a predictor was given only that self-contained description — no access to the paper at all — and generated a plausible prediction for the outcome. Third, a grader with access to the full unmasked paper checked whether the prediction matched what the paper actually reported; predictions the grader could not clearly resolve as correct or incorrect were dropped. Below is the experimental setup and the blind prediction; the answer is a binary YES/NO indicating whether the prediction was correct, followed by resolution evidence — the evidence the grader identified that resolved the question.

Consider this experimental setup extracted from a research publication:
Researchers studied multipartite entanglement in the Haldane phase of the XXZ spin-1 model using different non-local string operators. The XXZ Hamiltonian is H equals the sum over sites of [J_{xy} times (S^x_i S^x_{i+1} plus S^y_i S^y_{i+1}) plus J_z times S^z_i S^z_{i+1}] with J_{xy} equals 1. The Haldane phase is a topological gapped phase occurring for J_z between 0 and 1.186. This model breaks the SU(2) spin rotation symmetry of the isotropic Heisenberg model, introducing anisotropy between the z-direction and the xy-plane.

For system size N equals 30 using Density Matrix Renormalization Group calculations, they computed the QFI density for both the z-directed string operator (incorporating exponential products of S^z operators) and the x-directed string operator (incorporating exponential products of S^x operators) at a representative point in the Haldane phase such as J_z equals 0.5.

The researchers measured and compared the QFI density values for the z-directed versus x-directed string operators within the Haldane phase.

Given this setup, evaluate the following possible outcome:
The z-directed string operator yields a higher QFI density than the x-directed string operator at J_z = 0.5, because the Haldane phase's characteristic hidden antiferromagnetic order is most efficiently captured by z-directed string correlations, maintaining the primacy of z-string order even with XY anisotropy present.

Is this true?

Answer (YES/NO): NO